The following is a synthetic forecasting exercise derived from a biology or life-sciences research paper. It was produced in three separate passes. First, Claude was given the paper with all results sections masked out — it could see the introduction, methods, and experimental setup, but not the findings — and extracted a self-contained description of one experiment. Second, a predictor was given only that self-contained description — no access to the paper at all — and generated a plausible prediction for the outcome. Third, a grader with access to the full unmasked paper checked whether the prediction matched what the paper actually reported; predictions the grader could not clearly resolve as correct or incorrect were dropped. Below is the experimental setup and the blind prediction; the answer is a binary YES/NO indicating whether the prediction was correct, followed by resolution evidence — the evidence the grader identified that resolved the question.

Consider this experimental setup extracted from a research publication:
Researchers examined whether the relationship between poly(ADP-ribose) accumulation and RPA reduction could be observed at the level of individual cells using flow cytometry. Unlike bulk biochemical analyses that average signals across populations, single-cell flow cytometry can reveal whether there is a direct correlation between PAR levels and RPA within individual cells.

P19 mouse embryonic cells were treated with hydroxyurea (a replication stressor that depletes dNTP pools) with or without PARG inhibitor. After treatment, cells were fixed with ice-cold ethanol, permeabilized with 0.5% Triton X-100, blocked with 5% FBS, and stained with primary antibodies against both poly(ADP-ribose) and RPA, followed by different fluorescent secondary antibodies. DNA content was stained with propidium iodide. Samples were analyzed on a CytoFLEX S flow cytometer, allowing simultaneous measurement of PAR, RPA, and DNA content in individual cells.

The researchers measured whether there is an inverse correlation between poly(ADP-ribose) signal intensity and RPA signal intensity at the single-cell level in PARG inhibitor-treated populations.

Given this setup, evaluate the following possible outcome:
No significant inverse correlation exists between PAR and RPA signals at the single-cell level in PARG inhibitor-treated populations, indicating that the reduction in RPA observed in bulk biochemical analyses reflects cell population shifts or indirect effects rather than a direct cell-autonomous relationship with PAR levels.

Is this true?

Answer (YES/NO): NO